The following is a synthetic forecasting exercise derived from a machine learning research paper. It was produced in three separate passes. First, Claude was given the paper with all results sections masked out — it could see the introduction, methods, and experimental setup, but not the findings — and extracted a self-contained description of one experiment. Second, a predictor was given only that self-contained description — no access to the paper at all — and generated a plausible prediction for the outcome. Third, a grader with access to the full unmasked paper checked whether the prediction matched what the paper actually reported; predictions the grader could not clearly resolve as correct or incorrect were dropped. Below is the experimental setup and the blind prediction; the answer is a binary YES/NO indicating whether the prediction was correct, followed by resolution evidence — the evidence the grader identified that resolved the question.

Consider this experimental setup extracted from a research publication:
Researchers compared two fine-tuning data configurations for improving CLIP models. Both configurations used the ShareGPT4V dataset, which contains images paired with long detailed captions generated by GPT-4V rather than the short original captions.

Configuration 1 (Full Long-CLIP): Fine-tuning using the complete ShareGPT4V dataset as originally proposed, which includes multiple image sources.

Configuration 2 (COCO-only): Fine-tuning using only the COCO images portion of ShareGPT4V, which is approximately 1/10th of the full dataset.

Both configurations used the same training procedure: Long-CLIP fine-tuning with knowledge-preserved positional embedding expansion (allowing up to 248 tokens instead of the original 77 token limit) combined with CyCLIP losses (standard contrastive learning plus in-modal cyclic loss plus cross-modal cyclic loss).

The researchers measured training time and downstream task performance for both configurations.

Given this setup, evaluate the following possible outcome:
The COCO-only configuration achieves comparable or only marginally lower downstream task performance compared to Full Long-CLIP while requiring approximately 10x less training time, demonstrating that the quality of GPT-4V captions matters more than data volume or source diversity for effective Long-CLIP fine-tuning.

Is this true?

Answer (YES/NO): NO